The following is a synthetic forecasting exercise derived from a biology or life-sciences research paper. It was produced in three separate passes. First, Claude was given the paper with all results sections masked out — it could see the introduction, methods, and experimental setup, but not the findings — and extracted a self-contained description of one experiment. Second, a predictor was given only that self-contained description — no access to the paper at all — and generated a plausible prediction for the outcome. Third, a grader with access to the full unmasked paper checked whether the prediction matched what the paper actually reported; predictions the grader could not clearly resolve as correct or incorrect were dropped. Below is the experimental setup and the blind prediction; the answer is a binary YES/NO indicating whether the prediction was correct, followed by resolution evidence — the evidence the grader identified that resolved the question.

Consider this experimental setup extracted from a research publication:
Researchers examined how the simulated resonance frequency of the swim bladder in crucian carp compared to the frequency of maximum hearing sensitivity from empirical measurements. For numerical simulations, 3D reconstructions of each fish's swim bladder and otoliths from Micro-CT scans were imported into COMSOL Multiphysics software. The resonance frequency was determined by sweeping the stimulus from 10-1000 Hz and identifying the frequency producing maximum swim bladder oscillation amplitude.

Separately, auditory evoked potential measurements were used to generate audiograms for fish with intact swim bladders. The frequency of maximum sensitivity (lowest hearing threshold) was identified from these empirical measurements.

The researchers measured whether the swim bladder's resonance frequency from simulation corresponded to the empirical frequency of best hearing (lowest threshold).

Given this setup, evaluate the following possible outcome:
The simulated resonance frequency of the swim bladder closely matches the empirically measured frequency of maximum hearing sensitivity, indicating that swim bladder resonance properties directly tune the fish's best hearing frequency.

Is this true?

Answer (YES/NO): NO